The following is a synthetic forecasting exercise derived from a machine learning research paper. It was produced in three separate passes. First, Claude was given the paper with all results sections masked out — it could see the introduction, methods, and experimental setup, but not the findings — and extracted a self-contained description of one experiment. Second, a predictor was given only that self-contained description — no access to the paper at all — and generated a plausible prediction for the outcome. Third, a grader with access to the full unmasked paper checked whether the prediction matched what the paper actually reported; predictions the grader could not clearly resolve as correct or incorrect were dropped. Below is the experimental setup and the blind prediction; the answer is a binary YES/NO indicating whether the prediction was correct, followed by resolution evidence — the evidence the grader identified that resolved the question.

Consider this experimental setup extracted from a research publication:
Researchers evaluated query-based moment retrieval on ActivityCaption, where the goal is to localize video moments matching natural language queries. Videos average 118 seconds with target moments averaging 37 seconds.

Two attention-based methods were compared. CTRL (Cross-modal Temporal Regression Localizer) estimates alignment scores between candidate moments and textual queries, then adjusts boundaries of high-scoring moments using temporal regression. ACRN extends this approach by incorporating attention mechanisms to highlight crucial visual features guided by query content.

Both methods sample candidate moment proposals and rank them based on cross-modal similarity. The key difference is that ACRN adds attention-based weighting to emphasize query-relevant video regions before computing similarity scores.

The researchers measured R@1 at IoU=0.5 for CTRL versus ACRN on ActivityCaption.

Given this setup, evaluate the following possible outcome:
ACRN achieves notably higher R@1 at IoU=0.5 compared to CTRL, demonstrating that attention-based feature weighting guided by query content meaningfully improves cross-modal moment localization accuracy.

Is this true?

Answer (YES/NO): NO